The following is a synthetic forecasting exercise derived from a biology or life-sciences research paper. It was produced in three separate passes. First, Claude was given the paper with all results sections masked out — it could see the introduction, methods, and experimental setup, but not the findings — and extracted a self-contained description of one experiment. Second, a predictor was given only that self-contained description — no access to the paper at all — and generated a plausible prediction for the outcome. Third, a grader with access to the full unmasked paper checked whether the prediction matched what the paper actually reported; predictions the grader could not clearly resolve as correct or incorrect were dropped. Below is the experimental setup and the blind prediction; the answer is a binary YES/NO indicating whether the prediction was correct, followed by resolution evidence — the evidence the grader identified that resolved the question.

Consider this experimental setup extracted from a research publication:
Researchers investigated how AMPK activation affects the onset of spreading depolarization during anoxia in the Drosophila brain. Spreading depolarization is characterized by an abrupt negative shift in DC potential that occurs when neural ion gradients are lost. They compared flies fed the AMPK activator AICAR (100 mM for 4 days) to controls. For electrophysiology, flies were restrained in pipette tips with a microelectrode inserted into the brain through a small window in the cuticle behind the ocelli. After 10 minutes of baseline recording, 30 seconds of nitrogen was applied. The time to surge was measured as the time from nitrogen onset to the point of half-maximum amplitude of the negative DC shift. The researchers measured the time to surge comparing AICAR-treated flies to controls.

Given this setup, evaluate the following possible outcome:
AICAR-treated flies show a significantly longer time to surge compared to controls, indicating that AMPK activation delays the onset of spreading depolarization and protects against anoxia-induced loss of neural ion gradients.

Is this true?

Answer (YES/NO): NO